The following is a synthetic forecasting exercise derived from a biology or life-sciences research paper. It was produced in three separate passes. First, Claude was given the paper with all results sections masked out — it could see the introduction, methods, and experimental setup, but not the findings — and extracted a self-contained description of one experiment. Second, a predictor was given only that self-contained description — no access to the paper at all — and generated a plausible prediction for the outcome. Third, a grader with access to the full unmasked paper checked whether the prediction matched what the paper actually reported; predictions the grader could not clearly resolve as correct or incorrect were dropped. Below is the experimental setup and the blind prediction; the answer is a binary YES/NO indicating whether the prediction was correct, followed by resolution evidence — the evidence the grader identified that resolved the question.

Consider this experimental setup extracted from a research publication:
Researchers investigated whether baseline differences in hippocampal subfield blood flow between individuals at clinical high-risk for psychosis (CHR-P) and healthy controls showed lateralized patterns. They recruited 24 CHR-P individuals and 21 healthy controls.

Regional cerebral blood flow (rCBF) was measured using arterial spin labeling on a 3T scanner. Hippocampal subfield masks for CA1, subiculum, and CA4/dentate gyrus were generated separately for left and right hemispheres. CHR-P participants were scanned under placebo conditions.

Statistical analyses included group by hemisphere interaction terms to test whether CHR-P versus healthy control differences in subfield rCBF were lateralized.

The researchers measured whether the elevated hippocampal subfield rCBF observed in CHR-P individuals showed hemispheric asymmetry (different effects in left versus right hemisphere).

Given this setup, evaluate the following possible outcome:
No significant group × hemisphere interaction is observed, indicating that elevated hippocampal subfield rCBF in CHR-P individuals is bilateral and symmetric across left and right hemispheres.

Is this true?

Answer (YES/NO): YES